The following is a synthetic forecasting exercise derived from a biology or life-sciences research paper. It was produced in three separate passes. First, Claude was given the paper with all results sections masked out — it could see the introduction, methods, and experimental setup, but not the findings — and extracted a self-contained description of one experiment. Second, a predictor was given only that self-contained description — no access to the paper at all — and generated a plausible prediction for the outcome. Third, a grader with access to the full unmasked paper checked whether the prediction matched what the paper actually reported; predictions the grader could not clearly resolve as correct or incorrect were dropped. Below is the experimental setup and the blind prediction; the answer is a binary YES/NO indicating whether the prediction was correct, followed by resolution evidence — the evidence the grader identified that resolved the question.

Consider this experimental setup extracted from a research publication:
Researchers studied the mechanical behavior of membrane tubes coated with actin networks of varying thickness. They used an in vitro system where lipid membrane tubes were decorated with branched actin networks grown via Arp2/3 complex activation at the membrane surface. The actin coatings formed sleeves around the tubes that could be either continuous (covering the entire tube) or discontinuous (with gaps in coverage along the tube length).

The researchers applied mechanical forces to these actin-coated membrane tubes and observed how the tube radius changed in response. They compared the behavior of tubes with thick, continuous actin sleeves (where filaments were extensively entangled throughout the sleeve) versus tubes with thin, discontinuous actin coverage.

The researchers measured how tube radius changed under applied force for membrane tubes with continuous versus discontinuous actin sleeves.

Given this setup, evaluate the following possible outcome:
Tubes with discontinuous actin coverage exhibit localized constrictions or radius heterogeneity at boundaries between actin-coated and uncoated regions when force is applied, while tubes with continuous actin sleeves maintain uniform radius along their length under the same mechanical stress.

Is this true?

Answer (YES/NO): YES